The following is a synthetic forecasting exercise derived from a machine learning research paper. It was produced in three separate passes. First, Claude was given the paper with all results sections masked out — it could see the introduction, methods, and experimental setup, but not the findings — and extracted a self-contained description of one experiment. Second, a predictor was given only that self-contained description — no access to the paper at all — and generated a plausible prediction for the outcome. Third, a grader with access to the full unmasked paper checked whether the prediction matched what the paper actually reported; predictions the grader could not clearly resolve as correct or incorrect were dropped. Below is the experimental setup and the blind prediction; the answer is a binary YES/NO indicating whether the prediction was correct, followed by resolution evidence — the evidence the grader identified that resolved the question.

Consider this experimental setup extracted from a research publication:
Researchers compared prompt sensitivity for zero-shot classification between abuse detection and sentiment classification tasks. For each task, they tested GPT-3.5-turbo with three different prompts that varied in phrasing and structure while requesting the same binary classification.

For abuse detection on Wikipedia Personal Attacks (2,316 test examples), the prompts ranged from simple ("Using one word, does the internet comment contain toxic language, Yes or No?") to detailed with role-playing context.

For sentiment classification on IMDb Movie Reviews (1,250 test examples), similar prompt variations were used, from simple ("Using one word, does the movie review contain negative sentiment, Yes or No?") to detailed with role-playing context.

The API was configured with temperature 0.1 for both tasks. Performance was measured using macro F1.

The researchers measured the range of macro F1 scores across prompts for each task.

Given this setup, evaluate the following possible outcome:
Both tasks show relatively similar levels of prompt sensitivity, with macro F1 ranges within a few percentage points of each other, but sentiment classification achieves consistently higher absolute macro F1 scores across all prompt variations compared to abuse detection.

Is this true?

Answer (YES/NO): NO